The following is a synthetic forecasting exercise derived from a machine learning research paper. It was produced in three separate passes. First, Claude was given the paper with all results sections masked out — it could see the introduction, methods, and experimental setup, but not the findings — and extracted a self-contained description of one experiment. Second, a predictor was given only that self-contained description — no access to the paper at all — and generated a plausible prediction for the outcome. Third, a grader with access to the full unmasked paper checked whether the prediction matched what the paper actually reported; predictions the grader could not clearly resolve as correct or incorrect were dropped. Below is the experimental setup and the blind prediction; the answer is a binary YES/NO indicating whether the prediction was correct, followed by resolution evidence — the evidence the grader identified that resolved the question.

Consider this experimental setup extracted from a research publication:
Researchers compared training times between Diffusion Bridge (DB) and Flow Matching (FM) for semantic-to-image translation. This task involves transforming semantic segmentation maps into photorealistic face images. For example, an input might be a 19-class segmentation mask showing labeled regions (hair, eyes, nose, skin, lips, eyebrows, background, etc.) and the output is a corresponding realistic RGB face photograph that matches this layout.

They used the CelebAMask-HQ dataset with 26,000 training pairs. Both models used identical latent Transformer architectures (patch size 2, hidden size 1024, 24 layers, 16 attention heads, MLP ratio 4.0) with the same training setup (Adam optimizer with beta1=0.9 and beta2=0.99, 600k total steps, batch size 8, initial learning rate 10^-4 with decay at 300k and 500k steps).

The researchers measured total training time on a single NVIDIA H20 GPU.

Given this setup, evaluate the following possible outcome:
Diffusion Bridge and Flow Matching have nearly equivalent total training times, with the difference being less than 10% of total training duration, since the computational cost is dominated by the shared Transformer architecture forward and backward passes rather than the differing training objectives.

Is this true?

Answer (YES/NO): NO